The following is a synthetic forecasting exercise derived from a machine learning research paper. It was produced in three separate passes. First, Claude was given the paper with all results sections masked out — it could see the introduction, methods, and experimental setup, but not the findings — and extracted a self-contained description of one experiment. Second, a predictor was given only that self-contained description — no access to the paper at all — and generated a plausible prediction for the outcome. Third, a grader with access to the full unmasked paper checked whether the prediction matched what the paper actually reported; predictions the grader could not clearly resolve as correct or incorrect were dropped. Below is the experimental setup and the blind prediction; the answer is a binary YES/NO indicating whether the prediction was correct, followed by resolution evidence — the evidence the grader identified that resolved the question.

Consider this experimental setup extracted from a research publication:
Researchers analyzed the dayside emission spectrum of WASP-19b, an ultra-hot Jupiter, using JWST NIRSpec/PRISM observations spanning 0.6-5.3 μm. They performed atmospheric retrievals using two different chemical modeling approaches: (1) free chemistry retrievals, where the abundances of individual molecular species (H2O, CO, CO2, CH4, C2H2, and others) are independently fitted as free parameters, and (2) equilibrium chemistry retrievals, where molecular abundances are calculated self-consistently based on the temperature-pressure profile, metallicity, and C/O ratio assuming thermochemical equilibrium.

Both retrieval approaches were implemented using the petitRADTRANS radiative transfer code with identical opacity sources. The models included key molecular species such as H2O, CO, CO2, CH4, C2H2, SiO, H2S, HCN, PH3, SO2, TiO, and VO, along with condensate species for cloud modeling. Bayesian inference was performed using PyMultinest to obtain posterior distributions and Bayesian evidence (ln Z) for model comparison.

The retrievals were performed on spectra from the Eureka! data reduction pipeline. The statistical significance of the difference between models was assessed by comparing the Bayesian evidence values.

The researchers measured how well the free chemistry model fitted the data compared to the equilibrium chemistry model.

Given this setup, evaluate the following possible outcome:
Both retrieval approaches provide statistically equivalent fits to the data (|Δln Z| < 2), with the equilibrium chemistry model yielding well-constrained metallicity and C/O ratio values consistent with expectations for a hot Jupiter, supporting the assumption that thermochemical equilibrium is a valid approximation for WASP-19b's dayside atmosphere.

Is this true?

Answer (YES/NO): NO